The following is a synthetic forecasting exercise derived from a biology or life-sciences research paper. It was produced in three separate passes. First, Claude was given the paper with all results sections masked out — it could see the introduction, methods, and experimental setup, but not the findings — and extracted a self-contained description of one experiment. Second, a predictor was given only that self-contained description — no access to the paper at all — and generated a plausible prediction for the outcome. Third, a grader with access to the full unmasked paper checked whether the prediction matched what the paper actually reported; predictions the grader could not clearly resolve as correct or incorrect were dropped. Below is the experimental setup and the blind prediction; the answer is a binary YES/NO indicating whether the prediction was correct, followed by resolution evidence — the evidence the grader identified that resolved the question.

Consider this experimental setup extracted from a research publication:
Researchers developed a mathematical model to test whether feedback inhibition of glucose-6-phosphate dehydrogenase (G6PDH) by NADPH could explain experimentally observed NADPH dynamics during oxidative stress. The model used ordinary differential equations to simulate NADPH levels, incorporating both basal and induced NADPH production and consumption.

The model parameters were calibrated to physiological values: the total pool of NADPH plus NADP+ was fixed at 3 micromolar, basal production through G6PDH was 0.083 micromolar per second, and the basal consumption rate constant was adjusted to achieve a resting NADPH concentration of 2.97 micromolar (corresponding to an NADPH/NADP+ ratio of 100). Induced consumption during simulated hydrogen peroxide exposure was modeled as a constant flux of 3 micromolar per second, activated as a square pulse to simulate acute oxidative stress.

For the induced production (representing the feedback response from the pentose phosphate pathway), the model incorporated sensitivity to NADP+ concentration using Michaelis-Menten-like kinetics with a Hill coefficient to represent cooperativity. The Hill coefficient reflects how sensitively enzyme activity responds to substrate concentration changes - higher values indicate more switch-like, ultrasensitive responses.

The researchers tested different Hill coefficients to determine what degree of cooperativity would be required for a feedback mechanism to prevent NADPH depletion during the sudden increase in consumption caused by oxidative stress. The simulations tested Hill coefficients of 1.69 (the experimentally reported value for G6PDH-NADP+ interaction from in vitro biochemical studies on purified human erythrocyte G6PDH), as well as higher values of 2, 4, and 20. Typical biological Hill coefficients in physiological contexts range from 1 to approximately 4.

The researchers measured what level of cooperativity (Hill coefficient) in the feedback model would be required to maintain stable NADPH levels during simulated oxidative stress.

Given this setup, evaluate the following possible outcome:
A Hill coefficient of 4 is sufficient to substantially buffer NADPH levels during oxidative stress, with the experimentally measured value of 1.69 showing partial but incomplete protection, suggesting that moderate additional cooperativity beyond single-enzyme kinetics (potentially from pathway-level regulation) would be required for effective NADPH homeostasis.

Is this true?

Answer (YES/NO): NO